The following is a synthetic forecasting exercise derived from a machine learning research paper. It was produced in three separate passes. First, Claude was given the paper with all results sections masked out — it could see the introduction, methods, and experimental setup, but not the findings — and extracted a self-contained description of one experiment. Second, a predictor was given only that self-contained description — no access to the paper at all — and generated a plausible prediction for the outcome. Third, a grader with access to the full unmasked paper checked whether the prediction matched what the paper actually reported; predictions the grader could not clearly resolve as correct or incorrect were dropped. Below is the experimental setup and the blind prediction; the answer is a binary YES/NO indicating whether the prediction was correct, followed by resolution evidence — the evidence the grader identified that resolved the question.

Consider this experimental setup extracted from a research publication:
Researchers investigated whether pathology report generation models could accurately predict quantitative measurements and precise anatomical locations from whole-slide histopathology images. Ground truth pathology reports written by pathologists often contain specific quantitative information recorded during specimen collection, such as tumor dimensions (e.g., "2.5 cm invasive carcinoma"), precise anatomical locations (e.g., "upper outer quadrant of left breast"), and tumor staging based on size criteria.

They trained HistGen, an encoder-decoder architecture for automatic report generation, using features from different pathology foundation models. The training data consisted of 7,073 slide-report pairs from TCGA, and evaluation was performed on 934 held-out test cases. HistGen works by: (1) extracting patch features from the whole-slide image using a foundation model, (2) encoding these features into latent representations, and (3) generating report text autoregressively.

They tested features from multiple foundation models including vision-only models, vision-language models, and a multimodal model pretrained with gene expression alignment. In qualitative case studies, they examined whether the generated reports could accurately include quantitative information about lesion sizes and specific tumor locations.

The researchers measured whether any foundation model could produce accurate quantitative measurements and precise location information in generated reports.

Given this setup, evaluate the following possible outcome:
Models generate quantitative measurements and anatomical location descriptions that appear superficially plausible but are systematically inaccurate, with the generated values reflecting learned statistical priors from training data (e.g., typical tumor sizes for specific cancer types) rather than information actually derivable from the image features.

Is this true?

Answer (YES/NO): NO